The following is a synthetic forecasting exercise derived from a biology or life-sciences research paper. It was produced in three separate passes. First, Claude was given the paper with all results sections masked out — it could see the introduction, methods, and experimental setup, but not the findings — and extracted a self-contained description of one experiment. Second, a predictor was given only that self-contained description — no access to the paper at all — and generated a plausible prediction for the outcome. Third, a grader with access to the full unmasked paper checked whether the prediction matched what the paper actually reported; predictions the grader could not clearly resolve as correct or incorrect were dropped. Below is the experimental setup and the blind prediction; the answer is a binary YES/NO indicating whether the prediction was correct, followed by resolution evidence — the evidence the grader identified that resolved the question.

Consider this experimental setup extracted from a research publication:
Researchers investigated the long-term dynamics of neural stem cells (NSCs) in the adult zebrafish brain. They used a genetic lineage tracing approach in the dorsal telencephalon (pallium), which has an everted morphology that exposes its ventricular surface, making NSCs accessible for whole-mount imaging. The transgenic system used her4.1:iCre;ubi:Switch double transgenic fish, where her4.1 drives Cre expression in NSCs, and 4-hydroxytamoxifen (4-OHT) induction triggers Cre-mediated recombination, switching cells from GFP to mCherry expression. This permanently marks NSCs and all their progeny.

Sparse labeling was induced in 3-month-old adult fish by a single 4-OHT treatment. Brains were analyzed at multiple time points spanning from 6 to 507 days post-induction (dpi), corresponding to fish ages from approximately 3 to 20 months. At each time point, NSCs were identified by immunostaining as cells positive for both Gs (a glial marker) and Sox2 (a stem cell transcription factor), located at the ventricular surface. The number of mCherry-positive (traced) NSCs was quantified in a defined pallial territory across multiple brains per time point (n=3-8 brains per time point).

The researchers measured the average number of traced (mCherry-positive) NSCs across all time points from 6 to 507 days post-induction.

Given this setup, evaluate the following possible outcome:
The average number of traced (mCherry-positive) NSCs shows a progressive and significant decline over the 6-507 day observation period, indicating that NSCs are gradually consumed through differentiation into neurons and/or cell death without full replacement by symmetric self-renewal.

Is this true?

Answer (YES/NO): NO